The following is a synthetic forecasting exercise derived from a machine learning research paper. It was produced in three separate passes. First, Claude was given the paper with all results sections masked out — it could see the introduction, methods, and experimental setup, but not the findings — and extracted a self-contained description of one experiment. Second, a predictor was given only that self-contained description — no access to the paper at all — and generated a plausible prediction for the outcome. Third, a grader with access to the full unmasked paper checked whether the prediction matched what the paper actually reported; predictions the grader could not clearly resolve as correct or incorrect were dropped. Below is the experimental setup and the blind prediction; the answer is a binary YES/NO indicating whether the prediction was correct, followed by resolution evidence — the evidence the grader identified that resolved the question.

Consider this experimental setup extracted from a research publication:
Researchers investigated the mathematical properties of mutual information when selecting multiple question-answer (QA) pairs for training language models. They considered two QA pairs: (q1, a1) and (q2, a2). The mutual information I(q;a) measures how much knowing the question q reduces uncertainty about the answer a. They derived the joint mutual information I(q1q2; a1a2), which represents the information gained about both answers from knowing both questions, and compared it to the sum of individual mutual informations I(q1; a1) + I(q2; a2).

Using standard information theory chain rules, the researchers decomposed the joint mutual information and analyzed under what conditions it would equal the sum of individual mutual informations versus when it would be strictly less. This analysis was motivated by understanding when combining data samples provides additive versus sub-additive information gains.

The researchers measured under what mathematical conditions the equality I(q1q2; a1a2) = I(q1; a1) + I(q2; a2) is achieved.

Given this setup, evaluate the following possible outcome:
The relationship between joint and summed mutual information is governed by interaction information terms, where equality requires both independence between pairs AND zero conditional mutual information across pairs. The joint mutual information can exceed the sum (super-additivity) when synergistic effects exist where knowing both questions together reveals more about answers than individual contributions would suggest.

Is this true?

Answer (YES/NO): NO